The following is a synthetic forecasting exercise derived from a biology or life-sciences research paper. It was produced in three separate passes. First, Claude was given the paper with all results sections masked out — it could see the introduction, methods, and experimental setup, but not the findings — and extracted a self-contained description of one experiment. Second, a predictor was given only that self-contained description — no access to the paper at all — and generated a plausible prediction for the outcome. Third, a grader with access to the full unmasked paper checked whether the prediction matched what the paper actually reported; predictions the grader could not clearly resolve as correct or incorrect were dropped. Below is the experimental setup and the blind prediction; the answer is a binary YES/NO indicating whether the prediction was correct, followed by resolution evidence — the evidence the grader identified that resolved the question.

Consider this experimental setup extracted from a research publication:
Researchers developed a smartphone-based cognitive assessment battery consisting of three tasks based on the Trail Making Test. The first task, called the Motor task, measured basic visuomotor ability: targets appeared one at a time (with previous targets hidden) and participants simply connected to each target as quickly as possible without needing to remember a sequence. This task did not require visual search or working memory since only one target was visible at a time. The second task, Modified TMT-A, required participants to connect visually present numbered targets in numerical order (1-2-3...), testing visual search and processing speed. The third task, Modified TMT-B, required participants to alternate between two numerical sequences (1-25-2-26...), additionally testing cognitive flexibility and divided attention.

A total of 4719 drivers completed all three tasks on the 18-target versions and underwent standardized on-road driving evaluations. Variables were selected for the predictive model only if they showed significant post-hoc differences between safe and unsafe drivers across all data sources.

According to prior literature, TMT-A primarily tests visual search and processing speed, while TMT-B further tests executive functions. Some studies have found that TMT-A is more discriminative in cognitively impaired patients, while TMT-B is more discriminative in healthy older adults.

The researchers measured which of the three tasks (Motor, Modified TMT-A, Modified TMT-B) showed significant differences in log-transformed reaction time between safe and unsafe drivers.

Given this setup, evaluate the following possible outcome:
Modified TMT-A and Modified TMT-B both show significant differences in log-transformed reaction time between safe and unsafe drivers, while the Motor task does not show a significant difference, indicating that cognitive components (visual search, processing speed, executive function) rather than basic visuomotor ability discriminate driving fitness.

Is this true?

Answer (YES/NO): NO